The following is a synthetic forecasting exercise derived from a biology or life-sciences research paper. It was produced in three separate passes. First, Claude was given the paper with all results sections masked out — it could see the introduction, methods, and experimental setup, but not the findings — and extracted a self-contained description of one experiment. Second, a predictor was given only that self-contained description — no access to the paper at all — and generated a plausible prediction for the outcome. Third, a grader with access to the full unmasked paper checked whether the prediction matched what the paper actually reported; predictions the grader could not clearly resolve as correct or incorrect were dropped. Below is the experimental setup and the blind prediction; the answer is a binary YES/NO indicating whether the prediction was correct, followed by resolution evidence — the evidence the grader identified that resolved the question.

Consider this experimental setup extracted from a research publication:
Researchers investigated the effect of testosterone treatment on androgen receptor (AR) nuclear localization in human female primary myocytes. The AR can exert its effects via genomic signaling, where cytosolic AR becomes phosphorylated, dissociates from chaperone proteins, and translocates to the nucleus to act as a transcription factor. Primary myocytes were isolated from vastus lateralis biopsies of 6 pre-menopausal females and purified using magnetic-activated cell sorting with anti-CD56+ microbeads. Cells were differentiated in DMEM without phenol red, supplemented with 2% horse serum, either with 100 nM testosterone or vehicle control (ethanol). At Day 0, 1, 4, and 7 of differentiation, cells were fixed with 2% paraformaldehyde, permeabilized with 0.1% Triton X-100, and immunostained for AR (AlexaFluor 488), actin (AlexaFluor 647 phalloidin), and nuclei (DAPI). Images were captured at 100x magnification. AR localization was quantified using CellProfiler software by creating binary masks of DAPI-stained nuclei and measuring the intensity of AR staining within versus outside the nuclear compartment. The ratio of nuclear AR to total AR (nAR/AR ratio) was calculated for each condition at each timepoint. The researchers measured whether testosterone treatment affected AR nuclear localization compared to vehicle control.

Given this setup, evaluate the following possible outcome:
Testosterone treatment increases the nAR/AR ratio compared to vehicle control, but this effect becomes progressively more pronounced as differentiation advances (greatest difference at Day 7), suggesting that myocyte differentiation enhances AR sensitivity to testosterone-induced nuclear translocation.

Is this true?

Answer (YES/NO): NO